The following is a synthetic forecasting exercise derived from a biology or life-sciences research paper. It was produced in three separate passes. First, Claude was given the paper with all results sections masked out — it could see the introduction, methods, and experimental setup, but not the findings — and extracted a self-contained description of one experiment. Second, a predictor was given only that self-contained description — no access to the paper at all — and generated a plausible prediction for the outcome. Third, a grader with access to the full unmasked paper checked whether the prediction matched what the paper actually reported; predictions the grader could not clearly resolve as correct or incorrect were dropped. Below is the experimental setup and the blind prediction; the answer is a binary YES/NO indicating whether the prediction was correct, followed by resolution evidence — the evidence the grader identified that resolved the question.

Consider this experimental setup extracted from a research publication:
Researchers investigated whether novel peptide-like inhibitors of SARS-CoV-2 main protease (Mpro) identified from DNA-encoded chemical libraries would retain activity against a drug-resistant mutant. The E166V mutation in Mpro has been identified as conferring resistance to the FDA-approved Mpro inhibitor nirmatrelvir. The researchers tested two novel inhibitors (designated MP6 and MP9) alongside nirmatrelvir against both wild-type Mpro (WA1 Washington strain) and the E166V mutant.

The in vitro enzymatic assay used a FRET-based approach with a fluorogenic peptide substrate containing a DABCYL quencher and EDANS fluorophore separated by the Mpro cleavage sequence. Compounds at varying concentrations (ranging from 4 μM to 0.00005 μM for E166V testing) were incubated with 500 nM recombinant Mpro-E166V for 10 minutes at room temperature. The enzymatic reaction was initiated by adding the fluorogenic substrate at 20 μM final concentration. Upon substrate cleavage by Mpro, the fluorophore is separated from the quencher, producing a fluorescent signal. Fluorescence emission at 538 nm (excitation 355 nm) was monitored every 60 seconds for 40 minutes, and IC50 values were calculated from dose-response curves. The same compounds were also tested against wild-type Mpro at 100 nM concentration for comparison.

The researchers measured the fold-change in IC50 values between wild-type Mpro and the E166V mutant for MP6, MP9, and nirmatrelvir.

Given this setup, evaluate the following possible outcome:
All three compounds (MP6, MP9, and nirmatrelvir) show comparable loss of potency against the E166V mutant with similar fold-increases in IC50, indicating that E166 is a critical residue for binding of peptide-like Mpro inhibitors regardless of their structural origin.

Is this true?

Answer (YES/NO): NO